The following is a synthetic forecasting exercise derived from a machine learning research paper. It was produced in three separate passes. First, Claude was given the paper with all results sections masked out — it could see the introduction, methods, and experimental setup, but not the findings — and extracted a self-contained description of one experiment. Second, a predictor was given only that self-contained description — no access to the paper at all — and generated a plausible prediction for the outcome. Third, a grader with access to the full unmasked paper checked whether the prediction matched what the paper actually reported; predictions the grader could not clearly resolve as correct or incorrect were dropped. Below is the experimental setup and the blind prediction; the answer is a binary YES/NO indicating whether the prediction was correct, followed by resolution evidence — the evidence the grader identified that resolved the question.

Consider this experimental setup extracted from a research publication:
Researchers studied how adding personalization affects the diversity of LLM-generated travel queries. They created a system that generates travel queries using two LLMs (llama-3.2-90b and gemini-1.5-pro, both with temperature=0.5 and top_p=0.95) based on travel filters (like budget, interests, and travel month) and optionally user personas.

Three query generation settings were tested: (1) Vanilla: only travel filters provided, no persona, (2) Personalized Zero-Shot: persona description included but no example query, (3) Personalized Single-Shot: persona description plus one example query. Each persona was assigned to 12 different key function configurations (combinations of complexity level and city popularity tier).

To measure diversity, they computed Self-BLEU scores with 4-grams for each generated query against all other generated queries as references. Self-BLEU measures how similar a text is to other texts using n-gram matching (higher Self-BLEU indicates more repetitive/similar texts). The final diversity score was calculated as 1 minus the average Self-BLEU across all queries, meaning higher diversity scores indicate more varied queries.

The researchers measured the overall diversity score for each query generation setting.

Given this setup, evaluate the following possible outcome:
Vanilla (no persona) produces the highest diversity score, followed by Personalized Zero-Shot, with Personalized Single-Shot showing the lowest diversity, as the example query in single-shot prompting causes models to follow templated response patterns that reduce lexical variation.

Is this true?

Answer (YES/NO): NO